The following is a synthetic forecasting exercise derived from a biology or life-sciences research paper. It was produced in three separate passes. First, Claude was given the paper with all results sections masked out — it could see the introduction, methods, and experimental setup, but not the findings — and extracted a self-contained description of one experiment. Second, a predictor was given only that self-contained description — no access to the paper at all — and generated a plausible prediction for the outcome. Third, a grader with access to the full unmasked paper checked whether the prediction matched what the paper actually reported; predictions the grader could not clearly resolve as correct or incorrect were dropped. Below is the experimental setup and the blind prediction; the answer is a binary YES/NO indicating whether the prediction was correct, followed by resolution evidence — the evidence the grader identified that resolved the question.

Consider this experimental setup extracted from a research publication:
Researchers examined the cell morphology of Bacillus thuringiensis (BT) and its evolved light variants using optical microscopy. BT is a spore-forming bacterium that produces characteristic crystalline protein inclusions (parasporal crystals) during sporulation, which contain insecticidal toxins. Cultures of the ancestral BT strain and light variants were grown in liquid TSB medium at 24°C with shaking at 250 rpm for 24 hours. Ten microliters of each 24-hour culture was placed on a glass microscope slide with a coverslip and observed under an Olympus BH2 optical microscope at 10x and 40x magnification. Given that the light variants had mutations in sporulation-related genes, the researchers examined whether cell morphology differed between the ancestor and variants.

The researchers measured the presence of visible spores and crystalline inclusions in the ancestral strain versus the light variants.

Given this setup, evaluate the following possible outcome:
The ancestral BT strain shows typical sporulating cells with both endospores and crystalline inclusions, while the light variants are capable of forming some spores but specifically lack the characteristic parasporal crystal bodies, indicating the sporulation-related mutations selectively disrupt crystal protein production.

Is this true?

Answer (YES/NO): NO